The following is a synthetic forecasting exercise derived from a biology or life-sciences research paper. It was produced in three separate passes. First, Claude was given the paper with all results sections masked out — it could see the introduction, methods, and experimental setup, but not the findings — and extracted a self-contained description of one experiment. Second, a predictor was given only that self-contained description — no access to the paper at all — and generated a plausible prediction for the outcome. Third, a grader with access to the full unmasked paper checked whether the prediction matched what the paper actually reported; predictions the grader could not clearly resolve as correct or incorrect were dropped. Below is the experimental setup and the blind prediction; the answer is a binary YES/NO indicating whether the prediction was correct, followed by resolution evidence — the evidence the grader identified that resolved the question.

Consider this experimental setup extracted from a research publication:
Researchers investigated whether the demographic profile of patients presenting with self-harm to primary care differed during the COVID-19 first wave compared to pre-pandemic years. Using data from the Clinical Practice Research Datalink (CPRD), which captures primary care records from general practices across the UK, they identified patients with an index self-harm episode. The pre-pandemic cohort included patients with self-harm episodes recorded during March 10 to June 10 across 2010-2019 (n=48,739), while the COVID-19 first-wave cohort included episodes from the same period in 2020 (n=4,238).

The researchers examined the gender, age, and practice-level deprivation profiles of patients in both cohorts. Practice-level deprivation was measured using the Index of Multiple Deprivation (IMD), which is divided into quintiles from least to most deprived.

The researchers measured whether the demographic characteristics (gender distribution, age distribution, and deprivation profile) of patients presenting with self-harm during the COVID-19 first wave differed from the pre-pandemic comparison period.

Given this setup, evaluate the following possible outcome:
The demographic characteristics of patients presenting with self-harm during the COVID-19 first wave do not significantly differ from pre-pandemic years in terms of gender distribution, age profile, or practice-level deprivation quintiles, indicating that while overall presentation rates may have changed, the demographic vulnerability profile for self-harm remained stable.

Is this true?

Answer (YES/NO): YES